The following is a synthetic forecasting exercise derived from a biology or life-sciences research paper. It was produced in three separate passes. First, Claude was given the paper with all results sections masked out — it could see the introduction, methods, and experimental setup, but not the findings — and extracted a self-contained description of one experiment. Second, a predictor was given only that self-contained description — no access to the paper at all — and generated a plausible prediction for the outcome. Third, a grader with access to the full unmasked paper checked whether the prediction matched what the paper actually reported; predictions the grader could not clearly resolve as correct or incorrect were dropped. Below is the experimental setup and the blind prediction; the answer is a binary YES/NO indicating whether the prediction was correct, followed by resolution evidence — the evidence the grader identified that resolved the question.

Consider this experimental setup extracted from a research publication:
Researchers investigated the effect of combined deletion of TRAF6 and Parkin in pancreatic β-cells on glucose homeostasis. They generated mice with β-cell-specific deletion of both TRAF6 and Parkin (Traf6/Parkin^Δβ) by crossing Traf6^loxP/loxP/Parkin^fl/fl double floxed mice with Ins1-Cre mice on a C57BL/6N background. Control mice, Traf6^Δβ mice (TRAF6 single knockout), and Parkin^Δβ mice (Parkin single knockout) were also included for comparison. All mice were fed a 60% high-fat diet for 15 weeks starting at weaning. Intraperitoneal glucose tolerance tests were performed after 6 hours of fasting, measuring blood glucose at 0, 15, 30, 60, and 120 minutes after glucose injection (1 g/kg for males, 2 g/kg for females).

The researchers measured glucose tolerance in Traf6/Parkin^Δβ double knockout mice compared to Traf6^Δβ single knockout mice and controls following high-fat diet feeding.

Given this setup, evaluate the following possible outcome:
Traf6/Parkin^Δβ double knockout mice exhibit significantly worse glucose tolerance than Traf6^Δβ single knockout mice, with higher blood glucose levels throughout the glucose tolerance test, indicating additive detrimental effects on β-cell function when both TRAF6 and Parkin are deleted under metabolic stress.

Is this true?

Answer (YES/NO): NO